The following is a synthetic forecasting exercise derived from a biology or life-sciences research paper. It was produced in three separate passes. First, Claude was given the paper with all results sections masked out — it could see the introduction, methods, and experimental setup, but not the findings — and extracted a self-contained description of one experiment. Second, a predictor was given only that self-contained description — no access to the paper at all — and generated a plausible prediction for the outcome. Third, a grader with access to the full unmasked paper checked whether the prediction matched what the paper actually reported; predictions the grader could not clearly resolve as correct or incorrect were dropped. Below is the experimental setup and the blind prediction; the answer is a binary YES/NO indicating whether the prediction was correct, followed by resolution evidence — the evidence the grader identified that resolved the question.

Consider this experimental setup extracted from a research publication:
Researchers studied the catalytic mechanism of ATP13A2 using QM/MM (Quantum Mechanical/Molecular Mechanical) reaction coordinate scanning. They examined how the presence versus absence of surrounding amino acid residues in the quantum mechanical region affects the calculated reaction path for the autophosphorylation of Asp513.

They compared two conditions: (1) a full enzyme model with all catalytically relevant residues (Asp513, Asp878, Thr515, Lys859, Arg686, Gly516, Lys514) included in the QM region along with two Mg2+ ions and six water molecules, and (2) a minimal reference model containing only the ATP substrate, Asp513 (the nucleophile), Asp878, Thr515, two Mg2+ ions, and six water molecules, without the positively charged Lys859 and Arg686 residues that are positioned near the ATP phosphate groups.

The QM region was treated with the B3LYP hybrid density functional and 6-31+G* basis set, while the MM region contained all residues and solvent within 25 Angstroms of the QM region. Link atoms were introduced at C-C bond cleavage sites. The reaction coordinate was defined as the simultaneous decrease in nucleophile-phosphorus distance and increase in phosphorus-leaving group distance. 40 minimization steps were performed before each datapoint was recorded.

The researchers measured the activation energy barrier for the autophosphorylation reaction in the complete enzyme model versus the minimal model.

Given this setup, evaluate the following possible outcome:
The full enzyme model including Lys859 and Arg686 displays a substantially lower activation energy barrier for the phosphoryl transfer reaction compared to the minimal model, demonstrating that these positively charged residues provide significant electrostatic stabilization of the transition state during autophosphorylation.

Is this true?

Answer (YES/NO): NO